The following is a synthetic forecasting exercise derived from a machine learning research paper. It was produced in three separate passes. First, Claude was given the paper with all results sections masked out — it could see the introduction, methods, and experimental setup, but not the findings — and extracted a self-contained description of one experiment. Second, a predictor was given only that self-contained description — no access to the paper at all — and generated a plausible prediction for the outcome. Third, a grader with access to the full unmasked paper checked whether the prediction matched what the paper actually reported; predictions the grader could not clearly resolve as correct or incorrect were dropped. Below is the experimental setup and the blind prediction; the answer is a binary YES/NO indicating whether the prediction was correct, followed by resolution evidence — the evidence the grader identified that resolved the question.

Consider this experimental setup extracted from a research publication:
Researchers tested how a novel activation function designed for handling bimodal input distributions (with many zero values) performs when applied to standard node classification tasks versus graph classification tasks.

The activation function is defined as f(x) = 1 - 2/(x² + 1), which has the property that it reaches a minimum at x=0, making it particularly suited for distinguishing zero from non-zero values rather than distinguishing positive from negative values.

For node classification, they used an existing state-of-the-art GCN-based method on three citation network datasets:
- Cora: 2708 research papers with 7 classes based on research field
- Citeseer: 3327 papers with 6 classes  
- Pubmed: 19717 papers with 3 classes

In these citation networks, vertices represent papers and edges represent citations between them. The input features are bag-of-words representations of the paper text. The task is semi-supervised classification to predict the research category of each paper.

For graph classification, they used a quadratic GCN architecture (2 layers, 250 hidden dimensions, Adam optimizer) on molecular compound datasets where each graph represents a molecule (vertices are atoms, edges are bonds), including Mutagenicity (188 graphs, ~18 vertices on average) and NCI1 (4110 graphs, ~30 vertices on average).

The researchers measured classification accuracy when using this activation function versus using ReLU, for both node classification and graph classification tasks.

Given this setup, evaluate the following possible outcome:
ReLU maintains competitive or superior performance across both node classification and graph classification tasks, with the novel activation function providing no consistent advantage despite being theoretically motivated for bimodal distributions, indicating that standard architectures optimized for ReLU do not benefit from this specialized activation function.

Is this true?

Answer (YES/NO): NO